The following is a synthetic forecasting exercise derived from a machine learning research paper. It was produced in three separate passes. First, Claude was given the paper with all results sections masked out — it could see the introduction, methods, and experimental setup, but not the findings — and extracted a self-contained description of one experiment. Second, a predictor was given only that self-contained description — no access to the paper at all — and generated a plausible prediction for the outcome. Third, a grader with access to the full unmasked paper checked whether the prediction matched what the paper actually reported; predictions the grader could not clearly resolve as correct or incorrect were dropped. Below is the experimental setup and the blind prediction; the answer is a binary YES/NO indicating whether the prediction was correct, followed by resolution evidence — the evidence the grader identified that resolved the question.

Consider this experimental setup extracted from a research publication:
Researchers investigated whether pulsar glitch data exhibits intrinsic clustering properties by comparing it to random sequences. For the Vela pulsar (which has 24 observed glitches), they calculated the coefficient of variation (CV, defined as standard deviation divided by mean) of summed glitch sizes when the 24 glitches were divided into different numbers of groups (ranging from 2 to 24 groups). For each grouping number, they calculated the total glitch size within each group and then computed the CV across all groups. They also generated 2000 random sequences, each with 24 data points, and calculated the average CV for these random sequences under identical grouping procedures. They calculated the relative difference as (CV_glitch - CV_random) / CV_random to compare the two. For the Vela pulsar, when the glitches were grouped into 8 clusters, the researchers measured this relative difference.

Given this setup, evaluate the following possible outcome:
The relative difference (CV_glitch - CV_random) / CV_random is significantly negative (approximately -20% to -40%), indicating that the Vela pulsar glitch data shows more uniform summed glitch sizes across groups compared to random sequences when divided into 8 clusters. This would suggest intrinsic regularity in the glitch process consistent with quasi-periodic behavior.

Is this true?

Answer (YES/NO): NO